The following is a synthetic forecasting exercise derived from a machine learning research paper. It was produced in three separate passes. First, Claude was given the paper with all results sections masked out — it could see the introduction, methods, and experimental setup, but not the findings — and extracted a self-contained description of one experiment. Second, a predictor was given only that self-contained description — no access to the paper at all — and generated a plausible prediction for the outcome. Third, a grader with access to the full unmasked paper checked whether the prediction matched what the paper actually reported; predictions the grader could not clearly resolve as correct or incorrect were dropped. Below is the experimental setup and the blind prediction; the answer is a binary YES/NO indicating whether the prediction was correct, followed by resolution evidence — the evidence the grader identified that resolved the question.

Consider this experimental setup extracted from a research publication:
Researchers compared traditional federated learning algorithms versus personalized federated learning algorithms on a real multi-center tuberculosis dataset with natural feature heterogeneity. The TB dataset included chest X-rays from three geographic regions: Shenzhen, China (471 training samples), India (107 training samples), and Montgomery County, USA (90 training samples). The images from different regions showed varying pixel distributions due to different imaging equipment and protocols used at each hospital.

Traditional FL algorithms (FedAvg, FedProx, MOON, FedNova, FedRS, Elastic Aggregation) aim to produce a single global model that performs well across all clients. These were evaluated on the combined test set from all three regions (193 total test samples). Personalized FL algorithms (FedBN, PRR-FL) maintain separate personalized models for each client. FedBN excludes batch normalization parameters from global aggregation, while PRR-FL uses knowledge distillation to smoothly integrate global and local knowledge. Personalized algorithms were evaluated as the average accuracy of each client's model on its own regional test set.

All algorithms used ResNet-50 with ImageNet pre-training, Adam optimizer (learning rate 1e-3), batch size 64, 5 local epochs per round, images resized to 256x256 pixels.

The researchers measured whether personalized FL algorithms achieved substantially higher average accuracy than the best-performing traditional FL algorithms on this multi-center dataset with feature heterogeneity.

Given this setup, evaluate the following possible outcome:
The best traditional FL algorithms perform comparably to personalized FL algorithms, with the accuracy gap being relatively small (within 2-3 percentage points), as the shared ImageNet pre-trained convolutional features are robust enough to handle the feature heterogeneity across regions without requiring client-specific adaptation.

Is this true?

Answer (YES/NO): YES